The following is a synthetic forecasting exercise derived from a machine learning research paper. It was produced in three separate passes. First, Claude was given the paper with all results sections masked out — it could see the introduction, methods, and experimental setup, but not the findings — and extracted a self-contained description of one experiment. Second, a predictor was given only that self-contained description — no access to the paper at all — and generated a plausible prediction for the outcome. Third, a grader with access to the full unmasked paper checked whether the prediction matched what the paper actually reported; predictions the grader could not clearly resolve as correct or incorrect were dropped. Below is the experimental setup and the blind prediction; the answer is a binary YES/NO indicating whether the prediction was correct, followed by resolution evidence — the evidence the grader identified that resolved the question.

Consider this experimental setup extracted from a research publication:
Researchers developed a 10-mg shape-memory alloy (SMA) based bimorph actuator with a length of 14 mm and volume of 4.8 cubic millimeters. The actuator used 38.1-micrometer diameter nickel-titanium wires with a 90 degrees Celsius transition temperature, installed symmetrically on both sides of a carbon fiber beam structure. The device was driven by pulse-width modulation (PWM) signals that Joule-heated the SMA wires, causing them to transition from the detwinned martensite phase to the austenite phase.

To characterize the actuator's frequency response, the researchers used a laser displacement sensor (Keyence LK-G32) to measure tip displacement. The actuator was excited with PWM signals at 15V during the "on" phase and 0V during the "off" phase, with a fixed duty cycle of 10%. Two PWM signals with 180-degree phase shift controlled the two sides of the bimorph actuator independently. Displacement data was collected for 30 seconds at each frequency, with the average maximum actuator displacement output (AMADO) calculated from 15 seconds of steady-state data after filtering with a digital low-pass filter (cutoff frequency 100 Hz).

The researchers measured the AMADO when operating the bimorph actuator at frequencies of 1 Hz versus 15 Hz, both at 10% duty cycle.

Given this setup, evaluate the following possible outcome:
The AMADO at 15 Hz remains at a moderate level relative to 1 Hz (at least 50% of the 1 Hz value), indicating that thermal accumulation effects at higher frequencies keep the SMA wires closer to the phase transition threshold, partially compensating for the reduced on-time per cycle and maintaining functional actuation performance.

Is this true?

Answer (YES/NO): NO